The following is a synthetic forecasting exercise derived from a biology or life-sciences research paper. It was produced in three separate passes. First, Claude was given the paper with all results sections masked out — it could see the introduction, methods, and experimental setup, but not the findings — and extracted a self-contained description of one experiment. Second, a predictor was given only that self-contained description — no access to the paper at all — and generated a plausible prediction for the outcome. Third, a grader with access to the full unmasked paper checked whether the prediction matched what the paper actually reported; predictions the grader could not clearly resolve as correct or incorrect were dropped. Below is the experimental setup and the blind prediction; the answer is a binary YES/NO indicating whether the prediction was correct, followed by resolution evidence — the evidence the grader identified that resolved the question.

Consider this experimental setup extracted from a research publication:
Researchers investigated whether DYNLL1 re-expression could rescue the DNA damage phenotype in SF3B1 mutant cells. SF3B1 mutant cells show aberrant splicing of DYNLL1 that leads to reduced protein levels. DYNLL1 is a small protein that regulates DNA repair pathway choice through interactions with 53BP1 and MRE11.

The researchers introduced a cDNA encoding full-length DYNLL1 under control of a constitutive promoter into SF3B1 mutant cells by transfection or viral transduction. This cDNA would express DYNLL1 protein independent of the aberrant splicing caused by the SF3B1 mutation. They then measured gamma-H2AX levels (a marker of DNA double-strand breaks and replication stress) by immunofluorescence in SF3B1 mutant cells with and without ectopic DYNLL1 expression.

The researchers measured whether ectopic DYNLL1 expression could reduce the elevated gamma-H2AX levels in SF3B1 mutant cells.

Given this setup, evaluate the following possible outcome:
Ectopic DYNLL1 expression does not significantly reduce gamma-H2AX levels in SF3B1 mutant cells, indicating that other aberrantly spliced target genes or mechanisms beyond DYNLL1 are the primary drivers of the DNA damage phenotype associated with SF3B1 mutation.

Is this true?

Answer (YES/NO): NO